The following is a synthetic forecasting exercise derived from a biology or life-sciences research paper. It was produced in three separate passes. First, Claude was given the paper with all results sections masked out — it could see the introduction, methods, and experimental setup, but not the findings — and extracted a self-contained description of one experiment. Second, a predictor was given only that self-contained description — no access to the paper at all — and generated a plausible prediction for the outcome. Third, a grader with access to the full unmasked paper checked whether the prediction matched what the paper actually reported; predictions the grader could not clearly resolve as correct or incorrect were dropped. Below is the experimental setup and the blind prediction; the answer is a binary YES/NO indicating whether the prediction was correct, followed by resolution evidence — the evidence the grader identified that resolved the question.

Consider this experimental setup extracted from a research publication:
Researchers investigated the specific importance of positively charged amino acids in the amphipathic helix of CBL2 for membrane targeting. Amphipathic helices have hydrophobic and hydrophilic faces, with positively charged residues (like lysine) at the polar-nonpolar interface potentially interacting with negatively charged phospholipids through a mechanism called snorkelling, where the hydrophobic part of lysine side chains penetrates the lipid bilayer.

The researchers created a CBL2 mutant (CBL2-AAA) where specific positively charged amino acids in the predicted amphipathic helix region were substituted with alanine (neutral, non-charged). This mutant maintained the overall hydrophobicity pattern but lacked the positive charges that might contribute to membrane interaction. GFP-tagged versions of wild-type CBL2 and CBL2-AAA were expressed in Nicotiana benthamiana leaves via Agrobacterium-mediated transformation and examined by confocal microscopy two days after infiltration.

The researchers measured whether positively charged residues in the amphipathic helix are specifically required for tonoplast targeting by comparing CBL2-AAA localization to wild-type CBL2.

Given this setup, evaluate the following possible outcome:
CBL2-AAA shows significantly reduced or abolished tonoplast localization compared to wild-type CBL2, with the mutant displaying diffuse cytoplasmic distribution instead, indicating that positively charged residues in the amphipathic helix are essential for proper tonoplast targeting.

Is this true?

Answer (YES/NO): NO